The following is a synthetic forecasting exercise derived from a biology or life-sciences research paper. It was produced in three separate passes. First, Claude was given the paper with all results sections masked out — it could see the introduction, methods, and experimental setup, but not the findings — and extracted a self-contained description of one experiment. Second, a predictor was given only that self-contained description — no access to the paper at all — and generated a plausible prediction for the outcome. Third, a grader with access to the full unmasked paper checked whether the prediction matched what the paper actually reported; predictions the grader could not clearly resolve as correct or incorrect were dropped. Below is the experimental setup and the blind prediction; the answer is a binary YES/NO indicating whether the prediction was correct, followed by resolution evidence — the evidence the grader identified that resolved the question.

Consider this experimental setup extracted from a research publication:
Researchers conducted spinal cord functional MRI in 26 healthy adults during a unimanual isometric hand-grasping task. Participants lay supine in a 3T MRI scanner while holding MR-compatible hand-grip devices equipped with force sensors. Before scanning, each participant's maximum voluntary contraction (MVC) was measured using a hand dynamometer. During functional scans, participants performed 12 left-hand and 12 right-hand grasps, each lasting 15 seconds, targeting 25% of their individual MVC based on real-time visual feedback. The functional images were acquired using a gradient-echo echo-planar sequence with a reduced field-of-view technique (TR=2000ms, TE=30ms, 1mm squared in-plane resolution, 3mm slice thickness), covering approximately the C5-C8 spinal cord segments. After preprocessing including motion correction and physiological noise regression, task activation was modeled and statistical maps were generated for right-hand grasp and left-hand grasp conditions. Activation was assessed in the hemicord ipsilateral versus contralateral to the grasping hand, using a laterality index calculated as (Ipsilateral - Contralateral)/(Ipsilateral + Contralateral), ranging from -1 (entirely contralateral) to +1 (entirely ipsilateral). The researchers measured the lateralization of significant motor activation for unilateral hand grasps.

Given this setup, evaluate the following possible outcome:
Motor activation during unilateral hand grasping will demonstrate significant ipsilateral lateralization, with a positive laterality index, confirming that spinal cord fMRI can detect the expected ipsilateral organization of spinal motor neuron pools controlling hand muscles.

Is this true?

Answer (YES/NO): YES